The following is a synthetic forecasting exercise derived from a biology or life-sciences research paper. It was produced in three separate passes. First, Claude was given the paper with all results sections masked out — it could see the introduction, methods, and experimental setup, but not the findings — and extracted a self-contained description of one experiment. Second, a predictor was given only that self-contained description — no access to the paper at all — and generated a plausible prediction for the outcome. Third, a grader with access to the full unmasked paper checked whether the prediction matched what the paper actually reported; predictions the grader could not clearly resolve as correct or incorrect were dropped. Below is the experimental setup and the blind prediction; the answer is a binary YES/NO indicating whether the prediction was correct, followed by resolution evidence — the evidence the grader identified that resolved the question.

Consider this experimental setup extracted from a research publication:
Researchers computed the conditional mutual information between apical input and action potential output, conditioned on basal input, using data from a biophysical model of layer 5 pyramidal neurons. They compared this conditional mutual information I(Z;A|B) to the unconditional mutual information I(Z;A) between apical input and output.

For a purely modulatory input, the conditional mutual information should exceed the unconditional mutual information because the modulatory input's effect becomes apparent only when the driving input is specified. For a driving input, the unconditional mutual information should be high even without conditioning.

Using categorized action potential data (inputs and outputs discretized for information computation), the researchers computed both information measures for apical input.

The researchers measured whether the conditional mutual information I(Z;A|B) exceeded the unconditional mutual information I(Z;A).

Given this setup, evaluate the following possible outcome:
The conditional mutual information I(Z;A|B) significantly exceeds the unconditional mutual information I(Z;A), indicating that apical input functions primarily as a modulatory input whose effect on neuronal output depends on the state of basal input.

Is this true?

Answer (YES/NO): YES